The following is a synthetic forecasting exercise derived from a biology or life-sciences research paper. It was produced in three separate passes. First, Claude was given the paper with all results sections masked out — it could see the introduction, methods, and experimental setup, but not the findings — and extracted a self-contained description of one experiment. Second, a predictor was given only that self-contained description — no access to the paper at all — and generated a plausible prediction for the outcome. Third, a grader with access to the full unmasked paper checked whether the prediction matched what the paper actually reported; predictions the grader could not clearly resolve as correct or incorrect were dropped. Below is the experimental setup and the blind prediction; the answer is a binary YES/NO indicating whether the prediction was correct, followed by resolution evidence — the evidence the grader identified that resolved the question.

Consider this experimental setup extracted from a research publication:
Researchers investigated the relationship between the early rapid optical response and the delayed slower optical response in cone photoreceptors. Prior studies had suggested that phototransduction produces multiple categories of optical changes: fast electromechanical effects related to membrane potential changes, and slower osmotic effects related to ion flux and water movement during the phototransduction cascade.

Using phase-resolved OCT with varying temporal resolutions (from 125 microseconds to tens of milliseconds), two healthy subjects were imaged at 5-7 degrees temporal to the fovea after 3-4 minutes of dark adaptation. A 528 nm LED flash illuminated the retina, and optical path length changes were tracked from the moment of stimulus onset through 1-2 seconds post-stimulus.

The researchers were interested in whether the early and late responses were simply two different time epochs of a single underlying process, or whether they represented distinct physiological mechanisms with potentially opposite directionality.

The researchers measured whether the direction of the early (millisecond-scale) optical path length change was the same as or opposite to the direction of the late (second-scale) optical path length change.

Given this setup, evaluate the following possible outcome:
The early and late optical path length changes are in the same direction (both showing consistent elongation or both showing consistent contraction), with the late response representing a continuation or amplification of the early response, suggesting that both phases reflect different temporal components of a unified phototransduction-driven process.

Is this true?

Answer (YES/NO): NO